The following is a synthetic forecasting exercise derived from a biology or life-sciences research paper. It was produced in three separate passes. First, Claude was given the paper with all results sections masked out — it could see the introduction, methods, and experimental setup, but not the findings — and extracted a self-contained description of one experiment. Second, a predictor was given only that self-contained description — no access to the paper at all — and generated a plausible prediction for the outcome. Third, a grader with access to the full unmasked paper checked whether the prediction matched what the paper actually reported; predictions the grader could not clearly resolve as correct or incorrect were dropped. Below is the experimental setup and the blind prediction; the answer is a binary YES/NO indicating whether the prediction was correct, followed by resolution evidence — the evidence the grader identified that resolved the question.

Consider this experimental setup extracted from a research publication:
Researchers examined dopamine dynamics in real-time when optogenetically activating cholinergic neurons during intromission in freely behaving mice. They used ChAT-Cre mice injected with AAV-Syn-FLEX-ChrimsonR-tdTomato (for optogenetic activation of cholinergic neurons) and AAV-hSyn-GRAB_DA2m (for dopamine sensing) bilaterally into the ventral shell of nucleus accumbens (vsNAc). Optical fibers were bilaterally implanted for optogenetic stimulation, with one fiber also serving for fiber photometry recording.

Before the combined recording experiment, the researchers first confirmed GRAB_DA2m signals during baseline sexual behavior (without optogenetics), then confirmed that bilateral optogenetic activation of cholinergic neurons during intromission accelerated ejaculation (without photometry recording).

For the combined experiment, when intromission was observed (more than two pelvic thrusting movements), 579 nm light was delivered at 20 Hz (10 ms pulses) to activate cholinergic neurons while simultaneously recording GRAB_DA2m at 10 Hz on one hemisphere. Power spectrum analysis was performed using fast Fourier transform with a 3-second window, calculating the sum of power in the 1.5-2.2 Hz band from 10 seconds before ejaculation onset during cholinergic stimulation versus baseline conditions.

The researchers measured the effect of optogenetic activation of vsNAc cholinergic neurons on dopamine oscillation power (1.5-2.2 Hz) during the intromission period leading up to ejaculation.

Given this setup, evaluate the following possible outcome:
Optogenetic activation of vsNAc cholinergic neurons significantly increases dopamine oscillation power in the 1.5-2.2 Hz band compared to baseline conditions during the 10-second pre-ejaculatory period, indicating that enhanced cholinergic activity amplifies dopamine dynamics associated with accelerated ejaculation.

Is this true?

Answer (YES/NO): NO